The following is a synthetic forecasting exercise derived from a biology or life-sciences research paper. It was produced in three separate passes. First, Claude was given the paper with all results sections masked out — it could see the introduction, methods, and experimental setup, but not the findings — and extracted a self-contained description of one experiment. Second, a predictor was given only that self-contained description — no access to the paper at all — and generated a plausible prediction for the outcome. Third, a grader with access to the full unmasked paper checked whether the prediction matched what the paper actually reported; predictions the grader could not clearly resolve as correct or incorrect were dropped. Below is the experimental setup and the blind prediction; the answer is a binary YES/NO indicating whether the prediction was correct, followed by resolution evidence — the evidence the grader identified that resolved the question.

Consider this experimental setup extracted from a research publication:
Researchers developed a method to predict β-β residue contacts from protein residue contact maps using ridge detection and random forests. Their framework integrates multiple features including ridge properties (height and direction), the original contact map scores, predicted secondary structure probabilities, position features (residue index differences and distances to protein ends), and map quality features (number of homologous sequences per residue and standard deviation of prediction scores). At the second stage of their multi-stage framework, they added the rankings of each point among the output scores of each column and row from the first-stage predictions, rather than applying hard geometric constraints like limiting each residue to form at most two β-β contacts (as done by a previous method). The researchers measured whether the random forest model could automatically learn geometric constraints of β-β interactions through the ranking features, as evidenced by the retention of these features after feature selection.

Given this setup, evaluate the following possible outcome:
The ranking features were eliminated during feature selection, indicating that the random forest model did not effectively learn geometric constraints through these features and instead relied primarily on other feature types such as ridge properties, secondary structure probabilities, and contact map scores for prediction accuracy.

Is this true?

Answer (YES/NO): NO